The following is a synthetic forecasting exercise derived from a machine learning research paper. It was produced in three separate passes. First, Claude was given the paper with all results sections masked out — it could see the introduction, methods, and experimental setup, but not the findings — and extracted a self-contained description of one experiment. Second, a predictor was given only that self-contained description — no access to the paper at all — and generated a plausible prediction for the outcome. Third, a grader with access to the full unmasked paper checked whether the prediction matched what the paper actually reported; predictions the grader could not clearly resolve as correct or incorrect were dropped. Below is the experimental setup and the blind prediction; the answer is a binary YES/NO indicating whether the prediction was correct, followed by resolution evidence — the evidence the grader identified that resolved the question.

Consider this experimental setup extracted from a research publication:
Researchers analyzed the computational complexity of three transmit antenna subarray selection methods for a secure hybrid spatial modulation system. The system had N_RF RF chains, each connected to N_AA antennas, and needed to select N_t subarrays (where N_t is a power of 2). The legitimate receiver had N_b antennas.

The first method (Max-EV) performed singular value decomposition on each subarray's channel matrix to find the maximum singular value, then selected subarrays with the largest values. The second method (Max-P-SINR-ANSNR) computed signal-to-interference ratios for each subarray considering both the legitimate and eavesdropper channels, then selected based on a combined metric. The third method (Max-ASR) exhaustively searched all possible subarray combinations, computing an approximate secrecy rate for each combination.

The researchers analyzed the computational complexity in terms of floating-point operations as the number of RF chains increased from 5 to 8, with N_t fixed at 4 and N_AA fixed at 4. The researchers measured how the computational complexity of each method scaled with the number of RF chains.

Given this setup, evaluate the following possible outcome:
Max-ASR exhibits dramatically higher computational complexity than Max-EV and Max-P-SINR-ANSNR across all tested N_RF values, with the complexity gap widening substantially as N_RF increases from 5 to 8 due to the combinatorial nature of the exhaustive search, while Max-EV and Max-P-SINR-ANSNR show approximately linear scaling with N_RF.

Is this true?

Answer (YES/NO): NO